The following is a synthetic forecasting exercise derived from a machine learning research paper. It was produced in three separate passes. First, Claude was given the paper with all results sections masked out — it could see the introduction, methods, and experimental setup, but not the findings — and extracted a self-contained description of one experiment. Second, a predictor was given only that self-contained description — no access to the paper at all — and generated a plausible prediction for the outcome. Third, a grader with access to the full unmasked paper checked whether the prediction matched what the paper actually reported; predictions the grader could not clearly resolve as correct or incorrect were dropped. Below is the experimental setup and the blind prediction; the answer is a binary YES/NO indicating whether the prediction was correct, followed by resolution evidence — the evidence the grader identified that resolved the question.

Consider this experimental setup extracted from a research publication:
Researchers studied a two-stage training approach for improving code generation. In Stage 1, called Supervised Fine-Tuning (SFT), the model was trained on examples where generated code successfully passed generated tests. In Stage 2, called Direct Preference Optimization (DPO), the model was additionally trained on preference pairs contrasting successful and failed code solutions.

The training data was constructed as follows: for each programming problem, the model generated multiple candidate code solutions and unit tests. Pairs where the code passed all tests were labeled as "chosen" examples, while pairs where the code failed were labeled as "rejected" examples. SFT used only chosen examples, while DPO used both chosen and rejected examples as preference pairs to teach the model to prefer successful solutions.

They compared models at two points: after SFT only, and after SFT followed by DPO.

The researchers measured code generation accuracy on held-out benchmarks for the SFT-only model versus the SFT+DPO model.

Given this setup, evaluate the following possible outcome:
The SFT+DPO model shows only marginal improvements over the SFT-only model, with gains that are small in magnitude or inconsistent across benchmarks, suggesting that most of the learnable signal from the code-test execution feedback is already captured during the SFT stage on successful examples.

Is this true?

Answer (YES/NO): NO